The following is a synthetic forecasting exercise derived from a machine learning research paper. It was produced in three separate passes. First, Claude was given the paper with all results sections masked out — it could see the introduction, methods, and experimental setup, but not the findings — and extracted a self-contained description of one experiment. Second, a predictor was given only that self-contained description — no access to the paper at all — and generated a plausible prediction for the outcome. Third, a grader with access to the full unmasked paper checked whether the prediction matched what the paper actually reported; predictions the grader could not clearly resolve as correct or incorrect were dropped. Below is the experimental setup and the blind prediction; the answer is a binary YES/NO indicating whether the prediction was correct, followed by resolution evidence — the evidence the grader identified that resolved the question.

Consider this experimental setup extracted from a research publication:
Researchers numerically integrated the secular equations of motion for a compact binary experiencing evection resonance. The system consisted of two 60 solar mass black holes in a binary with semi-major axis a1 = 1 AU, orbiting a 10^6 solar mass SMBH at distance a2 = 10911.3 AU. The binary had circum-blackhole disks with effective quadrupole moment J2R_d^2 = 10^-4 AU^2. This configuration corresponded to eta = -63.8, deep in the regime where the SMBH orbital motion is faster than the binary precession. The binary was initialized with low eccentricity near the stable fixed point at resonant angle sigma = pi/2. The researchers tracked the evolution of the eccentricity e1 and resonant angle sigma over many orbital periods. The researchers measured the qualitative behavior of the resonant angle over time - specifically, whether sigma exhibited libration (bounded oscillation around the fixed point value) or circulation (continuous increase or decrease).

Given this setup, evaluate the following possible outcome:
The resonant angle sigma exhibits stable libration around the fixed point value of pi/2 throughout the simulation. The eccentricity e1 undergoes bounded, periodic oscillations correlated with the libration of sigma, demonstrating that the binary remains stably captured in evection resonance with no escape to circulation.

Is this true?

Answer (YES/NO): YES